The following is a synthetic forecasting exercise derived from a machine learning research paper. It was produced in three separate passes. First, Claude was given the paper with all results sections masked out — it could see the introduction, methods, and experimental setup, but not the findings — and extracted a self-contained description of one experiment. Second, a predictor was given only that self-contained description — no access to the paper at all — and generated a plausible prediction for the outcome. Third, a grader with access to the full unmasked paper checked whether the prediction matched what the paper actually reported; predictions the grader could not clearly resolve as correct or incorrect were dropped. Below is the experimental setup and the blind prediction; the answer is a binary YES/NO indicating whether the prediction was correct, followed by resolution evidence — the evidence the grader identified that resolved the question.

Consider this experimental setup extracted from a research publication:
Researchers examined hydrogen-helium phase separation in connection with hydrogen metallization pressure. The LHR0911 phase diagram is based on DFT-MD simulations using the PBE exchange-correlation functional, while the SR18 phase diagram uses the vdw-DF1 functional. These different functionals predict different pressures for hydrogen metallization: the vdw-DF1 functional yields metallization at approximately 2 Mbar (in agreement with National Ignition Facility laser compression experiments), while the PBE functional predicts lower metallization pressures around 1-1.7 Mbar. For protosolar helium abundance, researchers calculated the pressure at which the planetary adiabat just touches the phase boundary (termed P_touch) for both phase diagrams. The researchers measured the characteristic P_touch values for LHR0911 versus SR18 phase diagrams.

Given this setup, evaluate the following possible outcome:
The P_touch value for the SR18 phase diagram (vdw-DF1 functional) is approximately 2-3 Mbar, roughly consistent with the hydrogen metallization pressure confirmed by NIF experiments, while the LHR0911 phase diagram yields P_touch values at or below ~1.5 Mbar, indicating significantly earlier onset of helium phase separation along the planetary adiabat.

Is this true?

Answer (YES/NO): YES